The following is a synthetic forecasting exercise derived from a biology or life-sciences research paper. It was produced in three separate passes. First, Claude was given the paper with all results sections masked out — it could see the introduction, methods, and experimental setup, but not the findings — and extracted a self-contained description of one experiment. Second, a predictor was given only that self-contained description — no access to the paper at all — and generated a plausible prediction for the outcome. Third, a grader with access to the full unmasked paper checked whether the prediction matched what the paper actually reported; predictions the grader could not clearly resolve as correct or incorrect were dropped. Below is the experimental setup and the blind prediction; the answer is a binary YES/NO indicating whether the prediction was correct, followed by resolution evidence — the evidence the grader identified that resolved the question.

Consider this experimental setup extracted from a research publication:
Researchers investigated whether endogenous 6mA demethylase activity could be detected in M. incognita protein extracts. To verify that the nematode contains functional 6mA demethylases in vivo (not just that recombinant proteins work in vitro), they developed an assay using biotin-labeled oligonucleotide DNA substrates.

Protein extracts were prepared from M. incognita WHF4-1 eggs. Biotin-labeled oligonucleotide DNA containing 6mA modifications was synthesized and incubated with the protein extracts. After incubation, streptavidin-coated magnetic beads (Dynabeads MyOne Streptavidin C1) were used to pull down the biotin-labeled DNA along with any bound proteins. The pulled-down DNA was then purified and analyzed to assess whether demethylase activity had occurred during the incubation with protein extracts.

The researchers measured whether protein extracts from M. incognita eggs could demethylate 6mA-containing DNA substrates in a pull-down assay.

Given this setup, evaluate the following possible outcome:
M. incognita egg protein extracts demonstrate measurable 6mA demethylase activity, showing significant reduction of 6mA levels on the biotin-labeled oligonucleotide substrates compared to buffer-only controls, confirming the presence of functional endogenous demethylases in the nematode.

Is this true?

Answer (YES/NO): YES